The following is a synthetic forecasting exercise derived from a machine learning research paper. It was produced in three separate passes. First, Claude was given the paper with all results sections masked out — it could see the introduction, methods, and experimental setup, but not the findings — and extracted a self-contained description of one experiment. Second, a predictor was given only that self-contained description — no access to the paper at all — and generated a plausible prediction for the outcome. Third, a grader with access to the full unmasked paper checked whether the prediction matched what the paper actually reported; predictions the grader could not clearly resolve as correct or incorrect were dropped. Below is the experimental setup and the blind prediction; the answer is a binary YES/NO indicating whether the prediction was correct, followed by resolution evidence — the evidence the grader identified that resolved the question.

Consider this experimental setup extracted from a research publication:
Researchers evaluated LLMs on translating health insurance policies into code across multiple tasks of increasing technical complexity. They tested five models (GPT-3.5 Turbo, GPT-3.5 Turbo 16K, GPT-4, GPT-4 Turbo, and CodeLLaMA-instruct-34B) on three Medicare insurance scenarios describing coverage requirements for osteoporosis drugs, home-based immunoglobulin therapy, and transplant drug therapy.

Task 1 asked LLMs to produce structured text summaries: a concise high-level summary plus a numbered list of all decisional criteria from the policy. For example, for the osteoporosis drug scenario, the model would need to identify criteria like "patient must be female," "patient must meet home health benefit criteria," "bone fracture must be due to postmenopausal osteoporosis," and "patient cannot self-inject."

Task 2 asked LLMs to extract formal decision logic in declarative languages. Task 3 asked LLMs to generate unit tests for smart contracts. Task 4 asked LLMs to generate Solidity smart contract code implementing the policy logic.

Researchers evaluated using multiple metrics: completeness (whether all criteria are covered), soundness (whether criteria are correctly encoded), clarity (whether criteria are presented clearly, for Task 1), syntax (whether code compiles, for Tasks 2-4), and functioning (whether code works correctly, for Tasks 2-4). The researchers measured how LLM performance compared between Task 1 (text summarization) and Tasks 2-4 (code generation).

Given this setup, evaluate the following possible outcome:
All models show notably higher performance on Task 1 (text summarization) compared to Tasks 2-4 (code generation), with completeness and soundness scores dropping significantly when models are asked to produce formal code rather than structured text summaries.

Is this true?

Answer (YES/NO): YES